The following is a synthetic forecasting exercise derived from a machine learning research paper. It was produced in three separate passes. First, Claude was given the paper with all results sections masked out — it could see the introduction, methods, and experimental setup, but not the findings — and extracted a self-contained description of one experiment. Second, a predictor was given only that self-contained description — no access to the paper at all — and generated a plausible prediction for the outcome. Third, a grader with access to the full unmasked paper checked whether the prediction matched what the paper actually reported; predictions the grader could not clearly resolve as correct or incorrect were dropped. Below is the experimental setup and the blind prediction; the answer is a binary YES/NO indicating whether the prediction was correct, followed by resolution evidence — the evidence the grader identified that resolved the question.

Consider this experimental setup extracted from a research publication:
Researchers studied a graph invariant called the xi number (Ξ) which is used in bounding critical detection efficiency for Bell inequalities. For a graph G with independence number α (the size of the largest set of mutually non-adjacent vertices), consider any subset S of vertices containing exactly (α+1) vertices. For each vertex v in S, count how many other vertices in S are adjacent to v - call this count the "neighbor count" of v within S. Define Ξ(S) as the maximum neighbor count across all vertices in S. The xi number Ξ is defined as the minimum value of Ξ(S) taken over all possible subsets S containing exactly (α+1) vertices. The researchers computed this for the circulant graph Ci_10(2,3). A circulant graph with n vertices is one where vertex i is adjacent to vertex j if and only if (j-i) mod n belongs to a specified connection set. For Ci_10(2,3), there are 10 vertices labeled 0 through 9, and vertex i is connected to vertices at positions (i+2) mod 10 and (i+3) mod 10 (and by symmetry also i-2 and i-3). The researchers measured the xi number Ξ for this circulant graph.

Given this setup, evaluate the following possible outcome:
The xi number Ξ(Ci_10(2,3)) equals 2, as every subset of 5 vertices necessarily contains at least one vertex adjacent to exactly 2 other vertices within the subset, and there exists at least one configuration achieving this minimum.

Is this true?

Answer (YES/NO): YES